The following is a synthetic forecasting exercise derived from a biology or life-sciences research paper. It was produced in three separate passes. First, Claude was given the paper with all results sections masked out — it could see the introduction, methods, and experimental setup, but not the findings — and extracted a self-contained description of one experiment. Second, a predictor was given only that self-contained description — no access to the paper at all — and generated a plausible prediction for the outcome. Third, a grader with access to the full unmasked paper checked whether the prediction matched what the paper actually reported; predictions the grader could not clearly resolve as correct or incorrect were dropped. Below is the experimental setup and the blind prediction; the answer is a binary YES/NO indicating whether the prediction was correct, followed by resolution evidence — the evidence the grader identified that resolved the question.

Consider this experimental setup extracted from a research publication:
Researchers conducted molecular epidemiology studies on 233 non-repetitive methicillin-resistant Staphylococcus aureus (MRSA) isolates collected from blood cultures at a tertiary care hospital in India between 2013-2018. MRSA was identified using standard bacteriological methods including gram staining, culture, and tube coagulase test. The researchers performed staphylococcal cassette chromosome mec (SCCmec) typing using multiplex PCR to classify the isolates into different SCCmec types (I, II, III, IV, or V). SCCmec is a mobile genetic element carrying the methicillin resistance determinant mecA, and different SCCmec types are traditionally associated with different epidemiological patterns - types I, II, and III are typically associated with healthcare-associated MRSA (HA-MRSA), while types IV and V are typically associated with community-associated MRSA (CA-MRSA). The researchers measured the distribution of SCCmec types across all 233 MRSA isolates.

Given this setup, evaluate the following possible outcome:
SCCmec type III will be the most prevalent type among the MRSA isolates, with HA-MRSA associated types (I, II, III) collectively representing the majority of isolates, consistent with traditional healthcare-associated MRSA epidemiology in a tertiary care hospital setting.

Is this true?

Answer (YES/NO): NO